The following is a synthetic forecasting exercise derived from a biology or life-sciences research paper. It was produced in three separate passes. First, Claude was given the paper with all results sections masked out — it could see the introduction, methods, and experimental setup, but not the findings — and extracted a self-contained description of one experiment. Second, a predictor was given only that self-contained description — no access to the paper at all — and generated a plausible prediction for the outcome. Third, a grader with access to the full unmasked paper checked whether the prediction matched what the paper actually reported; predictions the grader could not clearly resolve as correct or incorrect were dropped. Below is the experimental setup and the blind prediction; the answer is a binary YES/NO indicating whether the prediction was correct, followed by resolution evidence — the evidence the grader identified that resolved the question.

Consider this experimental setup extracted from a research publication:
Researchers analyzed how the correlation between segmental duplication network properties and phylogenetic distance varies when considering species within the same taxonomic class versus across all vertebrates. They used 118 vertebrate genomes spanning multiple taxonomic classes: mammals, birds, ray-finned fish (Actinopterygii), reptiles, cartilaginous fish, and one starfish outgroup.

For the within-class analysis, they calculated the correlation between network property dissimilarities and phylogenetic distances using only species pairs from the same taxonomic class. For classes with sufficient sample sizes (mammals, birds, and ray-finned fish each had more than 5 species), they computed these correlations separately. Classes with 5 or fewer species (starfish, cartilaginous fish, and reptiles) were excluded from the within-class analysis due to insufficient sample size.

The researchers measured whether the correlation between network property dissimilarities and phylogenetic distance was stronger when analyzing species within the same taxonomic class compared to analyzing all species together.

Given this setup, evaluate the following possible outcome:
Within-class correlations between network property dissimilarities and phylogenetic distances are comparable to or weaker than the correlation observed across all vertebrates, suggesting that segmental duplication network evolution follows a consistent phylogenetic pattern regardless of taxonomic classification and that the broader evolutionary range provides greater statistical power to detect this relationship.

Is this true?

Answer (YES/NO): NO